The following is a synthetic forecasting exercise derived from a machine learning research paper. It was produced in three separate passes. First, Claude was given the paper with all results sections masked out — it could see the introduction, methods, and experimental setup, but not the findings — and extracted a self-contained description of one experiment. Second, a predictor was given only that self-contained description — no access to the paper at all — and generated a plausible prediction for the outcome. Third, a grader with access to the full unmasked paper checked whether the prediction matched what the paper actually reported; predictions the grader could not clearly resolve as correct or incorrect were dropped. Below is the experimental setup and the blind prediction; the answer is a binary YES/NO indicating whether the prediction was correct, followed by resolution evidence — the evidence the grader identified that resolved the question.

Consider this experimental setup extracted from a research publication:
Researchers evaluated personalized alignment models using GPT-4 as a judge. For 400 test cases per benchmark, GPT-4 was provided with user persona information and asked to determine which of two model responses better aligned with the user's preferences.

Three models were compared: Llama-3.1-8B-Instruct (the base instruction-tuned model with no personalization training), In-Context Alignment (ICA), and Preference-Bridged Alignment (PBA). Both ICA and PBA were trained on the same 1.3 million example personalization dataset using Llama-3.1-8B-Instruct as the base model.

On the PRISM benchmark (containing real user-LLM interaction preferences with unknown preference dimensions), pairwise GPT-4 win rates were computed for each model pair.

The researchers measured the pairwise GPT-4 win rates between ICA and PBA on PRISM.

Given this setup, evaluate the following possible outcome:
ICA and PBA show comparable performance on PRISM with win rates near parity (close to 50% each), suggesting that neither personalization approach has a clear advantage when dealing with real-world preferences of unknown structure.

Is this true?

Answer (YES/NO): NO